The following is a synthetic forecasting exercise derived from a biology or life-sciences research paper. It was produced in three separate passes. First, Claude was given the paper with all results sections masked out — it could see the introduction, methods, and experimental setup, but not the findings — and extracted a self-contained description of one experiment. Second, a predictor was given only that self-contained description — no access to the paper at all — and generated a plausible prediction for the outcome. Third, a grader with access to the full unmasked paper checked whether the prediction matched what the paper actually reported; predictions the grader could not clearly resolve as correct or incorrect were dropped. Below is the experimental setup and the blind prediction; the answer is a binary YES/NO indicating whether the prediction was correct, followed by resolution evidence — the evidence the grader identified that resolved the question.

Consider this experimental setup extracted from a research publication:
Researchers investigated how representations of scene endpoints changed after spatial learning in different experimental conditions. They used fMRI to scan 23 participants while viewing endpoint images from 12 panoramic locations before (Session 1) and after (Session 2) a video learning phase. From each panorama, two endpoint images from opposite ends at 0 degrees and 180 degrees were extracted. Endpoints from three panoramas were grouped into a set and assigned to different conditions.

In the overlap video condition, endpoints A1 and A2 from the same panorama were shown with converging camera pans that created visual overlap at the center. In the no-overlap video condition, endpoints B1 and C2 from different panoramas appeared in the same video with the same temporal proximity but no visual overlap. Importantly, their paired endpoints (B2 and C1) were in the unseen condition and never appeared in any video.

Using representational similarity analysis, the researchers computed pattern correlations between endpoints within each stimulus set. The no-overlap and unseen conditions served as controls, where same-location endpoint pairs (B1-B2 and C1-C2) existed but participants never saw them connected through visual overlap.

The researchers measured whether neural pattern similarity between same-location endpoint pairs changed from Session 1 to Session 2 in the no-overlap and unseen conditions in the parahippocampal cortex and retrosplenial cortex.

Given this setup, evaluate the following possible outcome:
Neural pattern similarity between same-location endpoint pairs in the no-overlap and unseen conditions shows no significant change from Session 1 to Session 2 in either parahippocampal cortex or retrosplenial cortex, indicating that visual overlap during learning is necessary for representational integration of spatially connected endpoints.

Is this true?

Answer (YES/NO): YES